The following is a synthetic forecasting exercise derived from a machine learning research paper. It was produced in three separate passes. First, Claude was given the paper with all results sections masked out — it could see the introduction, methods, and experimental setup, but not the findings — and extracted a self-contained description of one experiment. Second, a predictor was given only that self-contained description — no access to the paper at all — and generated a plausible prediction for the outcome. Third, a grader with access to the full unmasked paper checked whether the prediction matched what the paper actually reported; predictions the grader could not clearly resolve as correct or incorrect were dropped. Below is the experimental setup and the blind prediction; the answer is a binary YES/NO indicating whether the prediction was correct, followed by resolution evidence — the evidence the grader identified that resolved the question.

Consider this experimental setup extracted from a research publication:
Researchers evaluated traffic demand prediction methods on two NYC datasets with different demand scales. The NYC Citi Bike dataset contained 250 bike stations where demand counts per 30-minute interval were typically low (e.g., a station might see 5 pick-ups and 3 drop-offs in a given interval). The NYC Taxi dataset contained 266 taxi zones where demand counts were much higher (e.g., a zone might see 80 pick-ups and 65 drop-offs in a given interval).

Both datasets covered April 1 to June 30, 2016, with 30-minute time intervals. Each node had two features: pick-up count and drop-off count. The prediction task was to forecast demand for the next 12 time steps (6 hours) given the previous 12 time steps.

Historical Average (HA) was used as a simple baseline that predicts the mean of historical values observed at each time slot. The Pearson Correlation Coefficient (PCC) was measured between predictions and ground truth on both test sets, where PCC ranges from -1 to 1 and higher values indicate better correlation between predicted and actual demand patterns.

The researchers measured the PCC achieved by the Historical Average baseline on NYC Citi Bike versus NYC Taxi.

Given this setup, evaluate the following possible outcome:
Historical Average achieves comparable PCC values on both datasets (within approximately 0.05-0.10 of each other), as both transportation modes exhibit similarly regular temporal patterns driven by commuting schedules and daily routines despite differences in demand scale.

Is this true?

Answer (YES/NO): NO